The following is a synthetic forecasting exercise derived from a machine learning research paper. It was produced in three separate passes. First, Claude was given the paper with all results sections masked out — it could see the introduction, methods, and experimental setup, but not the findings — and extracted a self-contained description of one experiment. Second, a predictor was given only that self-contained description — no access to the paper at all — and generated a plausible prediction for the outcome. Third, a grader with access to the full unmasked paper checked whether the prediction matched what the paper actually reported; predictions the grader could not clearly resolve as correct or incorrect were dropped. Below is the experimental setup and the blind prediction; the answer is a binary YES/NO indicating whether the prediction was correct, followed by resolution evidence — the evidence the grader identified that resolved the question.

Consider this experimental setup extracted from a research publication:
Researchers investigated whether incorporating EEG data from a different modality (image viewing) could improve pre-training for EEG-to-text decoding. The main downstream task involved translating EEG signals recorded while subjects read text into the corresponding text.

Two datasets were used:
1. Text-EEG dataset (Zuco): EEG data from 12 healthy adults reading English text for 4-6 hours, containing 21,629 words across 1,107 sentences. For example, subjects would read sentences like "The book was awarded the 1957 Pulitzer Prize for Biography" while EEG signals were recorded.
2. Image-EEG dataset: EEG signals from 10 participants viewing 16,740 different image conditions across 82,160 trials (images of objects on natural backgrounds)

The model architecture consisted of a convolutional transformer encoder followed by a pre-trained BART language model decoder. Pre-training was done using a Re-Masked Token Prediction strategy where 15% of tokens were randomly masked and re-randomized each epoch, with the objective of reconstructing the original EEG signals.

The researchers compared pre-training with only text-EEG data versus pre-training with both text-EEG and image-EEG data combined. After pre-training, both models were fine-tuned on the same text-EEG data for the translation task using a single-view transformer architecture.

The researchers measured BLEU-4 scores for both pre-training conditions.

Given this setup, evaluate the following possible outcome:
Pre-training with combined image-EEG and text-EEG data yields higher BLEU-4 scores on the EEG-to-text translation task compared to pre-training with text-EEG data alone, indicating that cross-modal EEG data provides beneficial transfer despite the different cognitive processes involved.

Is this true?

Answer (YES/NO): YES